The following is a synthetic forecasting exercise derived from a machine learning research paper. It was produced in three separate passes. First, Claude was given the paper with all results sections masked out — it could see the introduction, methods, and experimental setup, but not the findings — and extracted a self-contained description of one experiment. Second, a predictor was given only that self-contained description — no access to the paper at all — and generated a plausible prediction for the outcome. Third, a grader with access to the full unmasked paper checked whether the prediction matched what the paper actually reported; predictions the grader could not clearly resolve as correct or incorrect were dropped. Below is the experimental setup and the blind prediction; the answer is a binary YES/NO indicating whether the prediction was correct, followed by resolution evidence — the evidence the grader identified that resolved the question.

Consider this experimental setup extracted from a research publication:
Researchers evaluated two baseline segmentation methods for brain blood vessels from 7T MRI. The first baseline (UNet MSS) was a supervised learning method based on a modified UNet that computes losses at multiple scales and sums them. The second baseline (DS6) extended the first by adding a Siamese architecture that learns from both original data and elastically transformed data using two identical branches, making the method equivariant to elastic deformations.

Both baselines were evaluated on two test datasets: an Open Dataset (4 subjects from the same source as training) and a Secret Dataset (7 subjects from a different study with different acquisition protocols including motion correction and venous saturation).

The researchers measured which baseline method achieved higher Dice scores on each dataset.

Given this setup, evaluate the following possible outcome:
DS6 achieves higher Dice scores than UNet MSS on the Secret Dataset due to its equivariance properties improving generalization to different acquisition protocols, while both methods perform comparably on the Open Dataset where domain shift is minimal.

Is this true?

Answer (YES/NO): NO